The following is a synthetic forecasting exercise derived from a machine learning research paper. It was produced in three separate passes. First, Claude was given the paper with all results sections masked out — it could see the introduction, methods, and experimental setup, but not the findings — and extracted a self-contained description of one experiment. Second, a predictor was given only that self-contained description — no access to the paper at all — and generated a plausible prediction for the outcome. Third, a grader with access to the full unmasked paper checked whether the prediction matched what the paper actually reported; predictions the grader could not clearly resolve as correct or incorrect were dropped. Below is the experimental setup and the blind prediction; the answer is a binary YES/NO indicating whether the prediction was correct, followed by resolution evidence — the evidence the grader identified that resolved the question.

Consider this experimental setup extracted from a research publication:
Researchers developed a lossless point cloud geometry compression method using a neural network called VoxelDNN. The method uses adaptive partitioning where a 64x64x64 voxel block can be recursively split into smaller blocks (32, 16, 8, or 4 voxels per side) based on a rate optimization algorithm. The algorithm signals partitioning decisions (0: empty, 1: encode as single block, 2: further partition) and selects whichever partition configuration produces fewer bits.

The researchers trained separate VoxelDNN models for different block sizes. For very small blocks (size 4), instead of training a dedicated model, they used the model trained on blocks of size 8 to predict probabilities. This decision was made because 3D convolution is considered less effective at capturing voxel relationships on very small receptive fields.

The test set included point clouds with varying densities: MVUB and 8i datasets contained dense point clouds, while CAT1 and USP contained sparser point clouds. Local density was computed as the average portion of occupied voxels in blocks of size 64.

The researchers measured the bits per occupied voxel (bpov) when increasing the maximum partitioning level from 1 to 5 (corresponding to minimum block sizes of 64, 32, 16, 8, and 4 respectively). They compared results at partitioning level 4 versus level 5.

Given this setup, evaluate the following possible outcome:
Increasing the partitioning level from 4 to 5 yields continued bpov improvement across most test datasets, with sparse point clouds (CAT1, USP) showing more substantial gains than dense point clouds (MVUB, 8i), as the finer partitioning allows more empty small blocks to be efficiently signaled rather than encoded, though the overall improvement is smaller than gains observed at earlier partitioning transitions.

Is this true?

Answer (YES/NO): NO